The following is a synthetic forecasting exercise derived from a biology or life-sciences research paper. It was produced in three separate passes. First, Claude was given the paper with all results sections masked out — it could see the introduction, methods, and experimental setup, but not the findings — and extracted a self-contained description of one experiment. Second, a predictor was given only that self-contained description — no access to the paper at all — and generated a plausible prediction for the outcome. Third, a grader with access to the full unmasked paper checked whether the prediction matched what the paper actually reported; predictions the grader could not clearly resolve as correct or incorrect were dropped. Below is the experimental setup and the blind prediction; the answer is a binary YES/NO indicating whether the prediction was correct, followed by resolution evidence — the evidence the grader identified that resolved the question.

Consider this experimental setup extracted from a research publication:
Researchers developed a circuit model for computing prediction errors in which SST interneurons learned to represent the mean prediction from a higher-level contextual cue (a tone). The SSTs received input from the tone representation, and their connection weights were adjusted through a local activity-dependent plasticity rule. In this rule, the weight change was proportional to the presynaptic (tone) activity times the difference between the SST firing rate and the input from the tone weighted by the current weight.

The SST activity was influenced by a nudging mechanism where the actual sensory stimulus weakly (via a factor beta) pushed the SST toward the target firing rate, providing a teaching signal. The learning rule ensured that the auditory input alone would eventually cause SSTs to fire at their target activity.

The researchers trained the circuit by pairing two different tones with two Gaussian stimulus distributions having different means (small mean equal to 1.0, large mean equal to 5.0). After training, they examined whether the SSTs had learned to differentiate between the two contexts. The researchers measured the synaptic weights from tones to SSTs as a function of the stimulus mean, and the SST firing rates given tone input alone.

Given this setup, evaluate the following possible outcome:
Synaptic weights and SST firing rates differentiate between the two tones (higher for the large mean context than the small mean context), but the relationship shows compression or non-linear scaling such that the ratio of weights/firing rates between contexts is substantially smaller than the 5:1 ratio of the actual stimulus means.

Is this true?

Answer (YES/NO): NO